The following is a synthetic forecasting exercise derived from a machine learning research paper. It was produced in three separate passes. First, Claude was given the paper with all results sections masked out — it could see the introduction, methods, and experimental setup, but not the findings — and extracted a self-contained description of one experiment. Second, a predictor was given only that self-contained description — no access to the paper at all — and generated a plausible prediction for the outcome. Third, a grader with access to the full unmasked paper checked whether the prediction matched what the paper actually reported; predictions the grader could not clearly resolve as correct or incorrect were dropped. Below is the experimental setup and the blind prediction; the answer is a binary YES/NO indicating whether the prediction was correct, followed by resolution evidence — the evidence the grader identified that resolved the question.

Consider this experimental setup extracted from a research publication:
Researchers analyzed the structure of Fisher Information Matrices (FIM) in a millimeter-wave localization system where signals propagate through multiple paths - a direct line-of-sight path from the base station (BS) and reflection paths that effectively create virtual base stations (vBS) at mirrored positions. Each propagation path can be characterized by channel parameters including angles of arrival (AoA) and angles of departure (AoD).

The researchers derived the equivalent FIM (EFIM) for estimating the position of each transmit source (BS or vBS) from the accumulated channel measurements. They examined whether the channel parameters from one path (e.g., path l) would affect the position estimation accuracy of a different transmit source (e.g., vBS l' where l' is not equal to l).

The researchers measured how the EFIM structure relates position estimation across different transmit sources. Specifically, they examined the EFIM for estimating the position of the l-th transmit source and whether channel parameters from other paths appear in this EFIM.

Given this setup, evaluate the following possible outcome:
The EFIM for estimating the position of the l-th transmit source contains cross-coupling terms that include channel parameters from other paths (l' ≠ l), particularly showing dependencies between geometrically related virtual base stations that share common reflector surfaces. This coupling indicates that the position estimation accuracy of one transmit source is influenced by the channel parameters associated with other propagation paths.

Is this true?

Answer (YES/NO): NO